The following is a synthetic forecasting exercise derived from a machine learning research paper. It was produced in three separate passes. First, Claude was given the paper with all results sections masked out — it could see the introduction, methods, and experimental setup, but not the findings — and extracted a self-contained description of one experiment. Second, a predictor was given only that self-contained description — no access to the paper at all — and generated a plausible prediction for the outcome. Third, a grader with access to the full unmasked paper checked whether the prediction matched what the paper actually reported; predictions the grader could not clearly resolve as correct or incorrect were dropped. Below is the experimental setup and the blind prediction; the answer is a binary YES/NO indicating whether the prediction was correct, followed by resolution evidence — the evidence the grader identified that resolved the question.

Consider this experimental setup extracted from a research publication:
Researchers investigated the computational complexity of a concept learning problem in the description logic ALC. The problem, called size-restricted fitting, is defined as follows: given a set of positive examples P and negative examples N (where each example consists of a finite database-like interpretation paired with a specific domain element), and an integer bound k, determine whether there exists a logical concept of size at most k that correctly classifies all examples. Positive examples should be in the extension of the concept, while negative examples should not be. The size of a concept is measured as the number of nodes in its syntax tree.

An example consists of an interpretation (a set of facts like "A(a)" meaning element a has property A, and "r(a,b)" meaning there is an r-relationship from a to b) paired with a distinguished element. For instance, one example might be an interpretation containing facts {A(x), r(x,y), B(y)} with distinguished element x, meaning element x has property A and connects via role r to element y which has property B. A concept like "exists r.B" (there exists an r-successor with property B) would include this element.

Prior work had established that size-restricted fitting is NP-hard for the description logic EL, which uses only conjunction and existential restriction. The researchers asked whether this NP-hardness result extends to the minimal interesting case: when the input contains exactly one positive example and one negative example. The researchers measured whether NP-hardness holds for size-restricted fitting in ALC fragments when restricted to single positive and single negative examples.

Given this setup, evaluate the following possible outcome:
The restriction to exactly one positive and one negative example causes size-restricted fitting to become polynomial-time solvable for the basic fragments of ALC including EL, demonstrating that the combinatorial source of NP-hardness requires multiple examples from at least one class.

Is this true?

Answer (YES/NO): NO